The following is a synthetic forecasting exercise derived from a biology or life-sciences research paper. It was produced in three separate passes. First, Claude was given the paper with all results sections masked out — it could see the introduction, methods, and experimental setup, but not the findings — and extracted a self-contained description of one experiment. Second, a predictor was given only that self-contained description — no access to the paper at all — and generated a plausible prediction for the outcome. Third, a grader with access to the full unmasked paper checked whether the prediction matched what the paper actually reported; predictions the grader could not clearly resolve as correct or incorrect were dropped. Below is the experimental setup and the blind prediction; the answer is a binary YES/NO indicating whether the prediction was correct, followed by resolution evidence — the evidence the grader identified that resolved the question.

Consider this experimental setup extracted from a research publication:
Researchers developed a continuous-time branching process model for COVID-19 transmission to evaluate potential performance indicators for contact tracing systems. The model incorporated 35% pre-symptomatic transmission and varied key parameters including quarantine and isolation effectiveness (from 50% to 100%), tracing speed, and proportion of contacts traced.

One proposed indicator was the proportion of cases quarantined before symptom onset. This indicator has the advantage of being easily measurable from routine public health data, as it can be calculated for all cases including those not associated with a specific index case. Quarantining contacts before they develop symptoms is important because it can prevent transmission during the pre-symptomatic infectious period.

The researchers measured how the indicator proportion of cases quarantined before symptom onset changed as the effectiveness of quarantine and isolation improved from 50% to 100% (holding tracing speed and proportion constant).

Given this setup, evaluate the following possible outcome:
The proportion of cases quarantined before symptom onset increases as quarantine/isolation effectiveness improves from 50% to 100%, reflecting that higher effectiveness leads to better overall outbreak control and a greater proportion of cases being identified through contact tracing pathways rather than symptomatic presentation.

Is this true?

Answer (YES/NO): NO